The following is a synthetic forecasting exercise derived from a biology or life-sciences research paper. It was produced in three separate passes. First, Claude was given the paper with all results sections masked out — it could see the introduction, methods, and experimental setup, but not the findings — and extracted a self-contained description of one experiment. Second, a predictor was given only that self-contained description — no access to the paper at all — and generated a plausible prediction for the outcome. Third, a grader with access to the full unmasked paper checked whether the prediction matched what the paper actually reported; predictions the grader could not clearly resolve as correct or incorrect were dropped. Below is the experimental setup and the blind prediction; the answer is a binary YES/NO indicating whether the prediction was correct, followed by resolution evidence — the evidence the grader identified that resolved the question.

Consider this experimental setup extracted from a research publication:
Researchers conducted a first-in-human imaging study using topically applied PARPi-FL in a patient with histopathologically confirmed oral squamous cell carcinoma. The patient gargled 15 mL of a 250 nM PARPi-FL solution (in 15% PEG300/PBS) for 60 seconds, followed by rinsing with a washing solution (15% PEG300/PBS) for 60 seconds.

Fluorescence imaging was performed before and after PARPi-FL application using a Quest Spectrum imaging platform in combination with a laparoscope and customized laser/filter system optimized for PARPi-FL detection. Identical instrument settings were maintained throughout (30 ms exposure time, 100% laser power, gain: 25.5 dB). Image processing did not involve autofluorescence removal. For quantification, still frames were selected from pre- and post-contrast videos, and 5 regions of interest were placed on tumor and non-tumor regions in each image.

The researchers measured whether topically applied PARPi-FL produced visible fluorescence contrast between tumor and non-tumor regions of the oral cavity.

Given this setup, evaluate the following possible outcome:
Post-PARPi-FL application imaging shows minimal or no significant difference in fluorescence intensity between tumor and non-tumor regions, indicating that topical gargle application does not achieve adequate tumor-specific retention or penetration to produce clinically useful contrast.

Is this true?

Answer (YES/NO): NO